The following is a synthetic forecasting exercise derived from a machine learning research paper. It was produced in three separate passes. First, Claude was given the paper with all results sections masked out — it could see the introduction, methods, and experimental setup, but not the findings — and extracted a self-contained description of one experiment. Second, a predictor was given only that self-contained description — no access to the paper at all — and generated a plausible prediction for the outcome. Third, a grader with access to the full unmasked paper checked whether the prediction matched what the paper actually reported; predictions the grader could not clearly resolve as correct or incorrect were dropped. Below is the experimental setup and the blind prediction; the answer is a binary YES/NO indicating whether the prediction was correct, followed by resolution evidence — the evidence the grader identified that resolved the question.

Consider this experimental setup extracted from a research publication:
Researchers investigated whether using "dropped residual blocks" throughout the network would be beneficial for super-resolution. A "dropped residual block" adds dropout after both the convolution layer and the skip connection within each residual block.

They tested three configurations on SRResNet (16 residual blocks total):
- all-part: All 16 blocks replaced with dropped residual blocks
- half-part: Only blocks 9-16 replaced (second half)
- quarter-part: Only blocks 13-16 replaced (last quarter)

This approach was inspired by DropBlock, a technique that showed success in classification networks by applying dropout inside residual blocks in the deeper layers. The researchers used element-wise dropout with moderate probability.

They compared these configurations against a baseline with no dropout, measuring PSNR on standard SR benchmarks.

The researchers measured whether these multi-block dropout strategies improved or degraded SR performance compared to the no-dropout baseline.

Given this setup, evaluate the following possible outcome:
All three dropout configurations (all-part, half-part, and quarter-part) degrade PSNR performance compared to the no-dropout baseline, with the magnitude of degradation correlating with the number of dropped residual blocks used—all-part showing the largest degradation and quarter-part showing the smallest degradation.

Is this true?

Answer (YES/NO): YES